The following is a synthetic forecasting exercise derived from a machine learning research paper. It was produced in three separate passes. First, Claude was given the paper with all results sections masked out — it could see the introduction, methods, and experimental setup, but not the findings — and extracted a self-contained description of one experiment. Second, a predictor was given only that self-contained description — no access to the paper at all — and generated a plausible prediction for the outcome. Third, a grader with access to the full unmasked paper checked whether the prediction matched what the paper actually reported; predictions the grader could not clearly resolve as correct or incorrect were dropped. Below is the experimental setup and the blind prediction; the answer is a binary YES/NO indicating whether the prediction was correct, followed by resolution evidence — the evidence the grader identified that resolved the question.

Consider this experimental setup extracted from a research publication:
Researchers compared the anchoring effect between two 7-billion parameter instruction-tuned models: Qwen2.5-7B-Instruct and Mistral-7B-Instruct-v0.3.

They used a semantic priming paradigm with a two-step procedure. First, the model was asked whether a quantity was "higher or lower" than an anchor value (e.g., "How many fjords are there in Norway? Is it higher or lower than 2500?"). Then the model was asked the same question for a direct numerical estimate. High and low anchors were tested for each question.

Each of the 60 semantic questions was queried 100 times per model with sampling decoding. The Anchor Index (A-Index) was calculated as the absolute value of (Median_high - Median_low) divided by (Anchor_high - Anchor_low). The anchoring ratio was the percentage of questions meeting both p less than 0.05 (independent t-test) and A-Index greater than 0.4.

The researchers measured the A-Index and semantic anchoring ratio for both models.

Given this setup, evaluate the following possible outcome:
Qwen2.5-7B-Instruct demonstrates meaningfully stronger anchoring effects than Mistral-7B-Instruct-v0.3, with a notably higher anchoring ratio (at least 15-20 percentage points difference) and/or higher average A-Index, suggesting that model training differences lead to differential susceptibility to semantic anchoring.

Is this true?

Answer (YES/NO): NO